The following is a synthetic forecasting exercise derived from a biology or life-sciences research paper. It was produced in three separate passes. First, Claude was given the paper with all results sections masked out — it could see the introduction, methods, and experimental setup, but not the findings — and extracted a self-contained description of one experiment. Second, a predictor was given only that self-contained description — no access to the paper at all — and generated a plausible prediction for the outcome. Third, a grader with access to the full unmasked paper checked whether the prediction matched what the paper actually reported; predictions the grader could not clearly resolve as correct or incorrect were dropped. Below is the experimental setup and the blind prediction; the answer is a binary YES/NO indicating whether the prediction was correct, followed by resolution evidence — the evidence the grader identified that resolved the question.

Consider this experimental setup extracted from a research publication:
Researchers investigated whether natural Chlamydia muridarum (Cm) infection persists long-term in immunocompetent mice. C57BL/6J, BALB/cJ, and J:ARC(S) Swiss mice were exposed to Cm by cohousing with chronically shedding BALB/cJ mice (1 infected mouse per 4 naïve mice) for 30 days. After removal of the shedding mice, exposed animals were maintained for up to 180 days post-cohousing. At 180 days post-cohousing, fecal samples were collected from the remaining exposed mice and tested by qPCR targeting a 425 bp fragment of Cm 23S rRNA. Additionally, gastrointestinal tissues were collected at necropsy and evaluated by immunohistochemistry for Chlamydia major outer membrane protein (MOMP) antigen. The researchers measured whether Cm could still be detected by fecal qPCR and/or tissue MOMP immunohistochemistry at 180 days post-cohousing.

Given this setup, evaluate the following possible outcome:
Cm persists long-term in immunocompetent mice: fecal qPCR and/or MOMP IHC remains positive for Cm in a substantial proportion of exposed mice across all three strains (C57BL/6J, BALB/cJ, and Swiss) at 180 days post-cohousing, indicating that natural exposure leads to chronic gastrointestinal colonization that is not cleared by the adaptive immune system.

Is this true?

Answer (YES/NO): YES